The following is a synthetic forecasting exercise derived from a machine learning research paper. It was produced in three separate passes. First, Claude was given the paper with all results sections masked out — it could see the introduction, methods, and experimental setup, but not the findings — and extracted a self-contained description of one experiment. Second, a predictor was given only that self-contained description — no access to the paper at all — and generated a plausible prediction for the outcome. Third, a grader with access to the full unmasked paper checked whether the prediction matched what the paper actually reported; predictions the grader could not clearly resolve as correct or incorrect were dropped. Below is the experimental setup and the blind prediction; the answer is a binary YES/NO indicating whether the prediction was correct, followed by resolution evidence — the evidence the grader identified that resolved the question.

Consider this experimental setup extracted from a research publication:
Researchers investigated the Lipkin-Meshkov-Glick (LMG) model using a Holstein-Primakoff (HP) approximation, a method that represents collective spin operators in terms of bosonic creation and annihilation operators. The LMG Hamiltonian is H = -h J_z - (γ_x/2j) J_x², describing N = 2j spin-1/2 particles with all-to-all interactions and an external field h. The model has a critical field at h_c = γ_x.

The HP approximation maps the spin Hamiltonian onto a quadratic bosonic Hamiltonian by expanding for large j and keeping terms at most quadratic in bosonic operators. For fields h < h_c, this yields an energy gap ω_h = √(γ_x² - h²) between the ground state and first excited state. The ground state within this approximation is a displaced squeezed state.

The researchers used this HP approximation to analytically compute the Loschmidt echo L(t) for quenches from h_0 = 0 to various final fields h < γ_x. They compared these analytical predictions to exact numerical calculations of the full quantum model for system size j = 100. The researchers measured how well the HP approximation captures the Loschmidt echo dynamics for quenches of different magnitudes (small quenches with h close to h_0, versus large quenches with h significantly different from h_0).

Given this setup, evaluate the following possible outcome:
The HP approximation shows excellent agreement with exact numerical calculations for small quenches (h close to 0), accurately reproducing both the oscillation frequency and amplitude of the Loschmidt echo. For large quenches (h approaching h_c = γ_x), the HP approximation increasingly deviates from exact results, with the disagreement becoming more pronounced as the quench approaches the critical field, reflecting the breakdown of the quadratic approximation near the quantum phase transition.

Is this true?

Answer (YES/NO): YES